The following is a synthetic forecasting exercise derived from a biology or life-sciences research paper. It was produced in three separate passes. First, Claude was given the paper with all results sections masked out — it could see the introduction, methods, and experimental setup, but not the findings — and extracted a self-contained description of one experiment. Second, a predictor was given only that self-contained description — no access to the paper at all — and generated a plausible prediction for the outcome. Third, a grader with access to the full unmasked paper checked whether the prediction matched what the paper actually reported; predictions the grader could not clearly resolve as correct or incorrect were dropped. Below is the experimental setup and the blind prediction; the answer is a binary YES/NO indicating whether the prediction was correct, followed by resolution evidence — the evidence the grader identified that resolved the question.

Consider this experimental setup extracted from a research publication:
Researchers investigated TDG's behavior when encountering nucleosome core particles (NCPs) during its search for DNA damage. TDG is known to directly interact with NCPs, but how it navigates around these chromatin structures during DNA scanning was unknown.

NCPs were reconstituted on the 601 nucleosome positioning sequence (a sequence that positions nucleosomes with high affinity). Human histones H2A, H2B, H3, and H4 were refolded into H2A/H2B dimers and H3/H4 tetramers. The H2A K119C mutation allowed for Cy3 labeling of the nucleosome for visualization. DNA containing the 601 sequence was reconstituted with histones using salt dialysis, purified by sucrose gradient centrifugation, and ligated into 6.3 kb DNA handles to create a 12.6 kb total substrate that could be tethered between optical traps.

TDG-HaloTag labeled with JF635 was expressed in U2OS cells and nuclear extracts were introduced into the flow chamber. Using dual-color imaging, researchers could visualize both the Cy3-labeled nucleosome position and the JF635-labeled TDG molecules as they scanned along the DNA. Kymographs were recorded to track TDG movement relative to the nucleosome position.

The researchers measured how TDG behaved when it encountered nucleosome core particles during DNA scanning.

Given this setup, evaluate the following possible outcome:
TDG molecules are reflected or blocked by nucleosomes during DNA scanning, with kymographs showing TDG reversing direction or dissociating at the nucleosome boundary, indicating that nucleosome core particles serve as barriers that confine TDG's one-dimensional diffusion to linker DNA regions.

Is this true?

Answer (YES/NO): NO